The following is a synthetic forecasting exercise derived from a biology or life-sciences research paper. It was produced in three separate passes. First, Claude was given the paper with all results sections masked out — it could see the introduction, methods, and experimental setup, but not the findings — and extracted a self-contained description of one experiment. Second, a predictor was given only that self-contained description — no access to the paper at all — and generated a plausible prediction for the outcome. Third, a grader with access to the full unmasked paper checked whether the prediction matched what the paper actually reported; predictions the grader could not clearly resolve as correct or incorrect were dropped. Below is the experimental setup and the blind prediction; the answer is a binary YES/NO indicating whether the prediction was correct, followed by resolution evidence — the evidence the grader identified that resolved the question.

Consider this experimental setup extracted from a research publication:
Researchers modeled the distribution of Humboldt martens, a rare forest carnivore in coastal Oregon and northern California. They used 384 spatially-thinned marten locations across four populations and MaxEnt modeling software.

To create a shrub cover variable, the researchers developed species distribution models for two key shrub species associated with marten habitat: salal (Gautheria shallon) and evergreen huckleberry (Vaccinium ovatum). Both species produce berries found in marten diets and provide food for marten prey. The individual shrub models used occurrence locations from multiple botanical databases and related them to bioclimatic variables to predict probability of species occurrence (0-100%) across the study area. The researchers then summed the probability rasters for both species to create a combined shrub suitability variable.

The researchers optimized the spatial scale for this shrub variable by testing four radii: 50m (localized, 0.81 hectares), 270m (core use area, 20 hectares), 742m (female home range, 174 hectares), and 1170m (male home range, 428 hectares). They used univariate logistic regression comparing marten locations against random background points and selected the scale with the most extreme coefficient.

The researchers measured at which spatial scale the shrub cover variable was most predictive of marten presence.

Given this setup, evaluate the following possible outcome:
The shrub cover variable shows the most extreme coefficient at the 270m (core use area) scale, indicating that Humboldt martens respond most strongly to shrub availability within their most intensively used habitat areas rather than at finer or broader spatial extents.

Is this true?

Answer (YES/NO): NO